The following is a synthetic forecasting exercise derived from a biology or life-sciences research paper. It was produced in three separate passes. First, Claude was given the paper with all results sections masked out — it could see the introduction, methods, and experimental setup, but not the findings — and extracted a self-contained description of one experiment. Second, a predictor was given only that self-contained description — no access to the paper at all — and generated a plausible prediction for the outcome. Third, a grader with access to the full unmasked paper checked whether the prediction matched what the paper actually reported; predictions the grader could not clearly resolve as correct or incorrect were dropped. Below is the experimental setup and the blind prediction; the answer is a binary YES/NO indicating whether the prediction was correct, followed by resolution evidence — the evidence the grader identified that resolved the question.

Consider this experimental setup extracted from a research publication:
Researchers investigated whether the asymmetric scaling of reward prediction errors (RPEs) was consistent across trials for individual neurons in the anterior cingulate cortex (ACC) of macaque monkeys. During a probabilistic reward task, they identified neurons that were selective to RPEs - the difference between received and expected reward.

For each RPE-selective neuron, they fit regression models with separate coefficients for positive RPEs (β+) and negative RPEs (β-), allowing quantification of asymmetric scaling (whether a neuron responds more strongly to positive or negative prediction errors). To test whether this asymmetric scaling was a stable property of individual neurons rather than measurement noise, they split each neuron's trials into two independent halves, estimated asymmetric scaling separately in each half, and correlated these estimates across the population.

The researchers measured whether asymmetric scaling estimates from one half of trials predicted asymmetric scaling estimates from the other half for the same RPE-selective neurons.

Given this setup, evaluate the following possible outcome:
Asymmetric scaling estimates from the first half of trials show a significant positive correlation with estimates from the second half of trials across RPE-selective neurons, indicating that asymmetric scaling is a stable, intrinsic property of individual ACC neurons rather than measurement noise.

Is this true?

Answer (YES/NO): YES